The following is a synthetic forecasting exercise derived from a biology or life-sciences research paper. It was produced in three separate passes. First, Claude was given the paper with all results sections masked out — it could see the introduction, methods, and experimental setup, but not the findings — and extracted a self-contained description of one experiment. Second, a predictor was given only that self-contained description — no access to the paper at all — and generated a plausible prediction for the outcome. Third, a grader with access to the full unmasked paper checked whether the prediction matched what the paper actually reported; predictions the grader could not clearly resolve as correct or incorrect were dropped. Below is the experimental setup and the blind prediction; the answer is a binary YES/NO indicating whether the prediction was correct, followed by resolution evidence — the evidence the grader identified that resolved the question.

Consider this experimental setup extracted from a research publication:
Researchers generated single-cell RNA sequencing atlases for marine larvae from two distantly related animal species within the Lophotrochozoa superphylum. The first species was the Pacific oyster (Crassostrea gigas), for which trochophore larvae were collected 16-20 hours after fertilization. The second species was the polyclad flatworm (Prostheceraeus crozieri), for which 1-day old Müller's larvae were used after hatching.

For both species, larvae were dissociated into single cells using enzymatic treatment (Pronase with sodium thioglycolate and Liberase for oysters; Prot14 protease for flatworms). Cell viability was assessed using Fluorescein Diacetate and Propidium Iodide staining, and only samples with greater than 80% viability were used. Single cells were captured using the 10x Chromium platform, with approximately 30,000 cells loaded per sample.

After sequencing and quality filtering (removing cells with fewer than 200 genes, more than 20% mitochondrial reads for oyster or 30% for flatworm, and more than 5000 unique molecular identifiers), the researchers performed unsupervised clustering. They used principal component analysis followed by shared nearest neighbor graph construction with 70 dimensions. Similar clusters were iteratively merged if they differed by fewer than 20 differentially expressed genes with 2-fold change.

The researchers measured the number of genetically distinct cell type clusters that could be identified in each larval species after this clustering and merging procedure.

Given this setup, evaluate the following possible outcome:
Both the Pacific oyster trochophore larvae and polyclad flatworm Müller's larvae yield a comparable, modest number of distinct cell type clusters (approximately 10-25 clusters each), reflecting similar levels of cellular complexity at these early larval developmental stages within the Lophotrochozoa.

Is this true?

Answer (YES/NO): NO